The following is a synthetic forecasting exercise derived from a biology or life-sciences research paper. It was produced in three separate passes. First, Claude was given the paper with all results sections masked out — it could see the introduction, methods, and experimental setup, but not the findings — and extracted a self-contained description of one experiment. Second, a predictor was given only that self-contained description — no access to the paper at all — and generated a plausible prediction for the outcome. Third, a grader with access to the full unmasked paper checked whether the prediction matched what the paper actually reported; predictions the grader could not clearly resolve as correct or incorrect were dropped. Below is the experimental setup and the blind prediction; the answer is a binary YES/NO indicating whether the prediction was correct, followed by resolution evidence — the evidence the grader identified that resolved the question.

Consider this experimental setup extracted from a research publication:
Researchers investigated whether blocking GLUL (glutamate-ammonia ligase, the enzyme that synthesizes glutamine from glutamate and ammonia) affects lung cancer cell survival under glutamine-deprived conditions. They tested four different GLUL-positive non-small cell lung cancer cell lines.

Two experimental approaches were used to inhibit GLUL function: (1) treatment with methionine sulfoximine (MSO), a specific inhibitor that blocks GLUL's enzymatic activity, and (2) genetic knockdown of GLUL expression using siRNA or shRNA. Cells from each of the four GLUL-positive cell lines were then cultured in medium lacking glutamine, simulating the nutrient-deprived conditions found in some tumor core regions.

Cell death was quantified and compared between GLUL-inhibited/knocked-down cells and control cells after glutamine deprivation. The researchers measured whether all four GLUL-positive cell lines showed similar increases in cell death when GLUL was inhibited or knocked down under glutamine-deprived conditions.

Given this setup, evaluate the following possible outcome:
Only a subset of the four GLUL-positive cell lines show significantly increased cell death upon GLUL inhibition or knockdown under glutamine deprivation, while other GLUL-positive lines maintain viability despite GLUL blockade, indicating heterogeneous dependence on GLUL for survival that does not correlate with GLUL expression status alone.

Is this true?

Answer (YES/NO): YES